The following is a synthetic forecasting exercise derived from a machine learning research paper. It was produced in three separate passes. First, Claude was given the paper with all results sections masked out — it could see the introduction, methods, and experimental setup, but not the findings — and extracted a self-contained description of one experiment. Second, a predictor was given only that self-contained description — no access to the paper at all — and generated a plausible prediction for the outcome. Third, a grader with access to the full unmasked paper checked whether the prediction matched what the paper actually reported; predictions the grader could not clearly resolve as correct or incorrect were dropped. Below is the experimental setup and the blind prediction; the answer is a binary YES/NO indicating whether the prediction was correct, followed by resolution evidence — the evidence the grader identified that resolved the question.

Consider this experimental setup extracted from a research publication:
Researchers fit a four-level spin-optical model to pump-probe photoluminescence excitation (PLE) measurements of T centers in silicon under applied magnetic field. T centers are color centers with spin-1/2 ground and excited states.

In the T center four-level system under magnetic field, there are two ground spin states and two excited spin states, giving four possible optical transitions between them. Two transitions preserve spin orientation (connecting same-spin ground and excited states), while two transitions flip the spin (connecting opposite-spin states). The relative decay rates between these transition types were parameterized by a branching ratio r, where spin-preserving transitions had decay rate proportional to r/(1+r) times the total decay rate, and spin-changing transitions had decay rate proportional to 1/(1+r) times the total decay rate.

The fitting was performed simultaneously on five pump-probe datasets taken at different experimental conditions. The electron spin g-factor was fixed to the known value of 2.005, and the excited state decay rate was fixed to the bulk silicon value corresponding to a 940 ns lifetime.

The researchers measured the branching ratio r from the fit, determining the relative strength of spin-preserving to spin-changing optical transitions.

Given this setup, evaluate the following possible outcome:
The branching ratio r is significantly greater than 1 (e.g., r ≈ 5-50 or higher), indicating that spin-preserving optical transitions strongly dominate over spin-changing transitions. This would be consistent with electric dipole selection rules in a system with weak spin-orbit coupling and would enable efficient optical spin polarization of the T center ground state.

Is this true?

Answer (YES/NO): NO